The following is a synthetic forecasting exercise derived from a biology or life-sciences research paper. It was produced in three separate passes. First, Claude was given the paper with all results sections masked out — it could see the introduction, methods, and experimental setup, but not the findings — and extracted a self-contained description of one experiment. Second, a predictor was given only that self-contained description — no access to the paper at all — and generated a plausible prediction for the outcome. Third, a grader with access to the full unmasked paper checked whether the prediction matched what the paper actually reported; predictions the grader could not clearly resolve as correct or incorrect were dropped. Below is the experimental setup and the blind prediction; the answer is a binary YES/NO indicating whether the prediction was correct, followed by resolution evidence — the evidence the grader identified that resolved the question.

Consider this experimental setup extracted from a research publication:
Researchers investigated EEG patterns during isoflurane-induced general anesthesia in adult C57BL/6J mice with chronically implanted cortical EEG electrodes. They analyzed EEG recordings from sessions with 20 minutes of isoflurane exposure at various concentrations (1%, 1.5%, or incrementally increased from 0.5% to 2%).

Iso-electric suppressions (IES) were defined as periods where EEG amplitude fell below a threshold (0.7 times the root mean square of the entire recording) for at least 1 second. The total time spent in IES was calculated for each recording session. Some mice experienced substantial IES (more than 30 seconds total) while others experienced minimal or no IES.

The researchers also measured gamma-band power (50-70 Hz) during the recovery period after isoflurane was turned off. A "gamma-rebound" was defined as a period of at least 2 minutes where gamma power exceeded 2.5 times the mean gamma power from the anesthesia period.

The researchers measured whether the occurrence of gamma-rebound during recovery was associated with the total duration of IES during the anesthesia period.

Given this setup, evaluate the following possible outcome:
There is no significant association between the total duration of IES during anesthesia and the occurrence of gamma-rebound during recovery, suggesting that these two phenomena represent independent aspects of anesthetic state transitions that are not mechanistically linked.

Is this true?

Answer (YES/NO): NO